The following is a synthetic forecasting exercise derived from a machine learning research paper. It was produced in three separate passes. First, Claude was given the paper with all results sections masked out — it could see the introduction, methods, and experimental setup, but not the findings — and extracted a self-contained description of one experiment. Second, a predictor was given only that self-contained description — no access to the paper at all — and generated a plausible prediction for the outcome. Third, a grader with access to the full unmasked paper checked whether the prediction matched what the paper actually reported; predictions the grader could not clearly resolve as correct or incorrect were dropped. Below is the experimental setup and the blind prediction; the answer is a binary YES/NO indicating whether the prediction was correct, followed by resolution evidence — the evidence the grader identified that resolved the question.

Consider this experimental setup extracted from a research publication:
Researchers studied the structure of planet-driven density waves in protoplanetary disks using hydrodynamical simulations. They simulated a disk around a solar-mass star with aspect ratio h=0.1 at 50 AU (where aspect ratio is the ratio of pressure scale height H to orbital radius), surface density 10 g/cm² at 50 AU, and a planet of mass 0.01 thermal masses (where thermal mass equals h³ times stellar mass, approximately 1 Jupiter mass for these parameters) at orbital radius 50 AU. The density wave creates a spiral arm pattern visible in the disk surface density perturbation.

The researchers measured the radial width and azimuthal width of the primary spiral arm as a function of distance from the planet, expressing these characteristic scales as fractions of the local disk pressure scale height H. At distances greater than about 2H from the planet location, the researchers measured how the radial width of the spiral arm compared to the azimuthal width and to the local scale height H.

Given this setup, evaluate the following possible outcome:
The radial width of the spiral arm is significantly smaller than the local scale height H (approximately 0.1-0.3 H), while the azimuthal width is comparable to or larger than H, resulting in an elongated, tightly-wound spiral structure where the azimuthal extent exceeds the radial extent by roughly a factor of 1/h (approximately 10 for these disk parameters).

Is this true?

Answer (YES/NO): NO